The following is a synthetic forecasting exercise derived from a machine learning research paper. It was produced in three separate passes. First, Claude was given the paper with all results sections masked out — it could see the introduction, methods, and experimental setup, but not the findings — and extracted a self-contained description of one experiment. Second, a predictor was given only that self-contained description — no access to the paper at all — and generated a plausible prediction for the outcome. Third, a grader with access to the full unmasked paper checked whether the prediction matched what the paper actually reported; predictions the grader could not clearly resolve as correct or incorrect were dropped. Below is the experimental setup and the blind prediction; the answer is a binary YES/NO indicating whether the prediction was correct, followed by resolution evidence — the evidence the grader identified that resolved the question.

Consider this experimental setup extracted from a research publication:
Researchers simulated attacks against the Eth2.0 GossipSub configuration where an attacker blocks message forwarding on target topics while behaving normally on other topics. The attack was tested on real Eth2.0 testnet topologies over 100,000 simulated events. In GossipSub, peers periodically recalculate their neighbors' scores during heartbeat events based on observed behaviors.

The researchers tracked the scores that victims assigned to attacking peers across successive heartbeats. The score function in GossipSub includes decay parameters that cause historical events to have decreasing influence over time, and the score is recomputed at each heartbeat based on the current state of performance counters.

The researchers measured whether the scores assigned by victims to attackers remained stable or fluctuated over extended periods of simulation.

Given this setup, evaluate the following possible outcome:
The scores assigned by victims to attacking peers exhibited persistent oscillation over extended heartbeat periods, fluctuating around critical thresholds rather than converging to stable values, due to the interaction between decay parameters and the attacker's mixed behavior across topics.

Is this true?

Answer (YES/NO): NO